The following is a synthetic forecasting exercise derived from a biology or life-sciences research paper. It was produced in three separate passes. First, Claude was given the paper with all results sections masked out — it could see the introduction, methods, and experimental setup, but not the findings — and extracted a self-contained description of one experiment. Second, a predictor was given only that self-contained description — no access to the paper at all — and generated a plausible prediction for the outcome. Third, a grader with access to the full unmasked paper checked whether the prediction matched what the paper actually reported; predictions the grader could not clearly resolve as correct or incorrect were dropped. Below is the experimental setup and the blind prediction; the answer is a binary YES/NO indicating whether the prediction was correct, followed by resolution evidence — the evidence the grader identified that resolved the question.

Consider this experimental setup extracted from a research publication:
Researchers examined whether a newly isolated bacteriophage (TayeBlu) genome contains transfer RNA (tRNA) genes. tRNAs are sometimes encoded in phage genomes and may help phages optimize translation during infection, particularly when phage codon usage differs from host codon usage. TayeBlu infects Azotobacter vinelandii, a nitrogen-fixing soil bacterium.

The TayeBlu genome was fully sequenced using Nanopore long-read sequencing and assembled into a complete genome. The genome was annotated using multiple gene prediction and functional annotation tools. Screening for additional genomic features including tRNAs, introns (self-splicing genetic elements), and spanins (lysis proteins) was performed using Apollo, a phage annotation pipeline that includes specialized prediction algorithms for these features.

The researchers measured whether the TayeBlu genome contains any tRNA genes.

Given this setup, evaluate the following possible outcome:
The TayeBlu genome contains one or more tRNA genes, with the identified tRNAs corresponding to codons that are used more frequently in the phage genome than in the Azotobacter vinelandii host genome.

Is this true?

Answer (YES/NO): NO